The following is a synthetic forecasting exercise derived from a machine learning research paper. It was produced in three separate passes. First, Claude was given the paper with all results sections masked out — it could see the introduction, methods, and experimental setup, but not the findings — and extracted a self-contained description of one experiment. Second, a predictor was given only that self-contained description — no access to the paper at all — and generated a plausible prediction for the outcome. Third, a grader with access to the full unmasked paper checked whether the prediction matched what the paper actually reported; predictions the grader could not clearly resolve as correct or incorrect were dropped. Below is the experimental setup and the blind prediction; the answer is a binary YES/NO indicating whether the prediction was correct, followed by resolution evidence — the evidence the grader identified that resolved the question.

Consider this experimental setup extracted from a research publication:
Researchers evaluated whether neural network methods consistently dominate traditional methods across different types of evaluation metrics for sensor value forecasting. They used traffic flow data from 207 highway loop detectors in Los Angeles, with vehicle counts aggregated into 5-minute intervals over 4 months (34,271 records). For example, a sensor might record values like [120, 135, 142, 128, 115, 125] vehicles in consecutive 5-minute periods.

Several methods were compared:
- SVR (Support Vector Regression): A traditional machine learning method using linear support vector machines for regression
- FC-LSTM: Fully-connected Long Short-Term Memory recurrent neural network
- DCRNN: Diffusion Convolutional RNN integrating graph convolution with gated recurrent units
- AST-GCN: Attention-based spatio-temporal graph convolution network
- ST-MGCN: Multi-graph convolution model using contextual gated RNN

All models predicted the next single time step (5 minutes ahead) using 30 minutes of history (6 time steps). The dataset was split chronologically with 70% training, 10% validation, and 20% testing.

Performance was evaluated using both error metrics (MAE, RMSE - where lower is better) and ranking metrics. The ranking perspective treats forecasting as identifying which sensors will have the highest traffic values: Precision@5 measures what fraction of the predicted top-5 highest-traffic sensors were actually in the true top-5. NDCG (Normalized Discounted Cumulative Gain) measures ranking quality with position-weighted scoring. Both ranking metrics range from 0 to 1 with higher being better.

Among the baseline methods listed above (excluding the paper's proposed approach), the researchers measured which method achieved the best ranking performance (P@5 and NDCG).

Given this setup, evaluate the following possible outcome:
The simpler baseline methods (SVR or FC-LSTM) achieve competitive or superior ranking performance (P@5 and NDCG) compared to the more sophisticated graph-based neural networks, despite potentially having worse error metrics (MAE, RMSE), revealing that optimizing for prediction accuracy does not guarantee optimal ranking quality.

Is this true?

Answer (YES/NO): YES